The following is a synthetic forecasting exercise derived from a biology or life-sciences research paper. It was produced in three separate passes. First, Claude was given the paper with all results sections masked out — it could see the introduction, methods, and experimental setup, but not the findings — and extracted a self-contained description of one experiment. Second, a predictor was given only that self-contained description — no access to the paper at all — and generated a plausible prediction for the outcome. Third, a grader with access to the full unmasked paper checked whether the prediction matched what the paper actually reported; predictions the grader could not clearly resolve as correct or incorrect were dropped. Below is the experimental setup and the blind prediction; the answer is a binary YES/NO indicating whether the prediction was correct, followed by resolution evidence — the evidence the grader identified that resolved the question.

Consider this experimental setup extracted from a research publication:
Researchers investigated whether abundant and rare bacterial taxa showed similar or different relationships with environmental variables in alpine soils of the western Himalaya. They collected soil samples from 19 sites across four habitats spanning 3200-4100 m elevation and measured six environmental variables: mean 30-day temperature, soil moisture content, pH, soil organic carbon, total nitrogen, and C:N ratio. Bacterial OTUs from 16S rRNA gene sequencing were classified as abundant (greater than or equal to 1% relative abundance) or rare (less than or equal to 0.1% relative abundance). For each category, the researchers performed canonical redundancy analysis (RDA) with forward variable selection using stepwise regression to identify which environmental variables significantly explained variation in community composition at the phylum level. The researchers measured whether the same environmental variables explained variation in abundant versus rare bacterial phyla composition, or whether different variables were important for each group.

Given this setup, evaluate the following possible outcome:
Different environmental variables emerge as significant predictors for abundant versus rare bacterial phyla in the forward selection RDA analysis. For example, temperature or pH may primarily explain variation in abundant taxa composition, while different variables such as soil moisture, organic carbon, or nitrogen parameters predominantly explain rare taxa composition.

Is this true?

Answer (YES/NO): NO